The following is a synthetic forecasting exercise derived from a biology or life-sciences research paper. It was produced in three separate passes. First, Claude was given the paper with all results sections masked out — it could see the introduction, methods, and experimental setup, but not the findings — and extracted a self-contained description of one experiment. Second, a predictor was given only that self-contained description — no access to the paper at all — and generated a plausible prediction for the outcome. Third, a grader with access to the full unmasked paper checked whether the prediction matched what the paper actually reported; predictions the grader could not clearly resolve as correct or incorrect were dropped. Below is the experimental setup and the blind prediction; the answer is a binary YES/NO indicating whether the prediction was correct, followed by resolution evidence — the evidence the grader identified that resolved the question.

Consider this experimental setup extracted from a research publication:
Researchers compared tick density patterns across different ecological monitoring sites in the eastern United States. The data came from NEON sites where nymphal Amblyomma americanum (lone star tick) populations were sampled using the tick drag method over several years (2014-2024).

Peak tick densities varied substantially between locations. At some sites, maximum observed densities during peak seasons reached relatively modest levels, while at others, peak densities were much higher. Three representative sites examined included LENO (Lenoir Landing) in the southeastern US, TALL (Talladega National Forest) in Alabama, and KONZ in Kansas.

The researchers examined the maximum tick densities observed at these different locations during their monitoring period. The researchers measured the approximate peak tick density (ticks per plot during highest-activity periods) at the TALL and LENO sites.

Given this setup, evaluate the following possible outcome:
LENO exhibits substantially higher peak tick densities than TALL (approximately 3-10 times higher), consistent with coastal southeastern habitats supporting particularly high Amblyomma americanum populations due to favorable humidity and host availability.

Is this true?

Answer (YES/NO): NO